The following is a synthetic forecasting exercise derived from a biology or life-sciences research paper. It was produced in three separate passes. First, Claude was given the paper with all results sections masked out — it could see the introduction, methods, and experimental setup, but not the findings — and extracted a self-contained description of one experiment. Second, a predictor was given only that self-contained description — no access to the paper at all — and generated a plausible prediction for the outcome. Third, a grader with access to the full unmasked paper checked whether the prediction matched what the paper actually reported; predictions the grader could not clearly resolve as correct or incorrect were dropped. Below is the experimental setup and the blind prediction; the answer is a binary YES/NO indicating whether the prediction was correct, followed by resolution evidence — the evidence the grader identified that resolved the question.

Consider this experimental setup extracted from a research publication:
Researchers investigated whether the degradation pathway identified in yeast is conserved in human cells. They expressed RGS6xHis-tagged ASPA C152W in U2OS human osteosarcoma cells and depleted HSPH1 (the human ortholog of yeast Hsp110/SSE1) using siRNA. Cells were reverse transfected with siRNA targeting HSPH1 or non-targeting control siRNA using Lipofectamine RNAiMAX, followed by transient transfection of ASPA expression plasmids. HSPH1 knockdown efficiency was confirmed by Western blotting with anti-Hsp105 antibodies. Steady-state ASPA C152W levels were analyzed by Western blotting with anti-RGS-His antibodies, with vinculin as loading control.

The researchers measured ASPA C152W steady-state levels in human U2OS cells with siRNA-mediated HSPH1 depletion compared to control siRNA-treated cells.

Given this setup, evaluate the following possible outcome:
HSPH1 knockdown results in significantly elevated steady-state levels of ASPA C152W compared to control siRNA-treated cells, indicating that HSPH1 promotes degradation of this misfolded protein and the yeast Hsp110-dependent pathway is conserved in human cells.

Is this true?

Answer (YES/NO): YES